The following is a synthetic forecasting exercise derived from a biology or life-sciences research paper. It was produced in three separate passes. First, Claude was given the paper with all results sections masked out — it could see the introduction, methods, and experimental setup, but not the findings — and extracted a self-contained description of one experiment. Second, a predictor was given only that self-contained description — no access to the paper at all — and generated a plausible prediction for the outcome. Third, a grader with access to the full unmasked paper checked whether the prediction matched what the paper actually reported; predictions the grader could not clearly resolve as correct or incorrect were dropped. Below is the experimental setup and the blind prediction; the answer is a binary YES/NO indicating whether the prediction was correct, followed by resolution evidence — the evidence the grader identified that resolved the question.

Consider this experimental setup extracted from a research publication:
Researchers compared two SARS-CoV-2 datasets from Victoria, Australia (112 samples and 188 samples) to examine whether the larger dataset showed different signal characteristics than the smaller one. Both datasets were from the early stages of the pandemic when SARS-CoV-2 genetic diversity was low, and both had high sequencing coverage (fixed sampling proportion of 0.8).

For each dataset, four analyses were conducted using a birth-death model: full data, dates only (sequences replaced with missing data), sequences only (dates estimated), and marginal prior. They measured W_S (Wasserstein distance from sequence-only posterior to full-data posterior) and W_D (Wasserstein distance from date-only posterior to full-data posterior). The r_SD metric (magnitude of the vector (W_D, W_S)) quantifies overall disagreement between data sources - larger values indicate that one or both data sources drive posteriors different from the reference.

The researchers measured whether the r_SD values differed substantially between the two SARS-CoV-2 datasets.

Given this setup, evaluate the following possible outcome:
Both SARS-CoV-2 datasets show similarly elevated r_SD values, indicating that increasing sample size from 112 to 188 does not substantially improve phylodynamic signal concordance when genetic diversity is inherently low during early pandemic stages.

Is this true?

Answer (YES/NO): NO